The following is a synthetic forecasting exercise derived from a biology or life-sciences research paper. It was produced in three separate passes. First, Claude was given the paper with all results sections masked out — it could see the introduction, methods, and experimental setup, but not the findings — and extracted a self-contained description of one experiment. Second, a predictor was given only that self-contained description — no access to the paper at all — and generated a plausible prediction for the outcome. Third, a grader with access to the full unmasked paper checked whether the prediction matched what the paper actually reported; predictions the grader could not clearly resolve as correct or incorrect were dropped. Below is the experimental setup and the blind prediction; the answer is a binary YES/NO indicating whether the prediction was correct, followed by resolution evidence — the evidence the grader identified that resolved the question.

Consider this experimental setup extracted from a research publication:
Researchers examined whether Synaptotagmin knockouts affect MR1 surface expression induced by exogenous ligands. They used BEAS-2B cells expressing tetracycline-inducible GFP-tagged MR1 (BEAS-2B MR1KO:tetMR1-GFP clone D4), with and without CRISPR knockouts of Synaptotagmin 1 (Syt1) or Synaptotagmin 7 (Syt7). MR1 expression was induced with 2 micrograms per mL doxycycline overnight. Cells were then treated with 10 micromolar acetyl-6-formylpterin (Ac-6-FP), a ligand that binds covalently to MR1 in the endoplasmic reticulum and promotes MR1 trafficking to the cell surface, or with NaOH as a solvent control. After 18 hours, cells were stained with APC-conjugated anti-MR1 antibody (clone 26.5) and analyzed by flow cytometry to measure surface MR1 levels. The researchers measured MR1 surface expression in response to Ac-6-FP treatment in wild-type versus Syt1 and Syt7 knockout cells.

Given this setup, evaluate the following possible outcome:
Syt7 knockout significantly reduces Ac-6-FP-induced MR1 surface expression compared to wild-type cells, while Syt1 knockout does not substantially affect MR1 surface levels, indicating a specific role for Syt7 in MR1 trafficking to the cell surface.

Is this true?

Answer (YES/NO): NO